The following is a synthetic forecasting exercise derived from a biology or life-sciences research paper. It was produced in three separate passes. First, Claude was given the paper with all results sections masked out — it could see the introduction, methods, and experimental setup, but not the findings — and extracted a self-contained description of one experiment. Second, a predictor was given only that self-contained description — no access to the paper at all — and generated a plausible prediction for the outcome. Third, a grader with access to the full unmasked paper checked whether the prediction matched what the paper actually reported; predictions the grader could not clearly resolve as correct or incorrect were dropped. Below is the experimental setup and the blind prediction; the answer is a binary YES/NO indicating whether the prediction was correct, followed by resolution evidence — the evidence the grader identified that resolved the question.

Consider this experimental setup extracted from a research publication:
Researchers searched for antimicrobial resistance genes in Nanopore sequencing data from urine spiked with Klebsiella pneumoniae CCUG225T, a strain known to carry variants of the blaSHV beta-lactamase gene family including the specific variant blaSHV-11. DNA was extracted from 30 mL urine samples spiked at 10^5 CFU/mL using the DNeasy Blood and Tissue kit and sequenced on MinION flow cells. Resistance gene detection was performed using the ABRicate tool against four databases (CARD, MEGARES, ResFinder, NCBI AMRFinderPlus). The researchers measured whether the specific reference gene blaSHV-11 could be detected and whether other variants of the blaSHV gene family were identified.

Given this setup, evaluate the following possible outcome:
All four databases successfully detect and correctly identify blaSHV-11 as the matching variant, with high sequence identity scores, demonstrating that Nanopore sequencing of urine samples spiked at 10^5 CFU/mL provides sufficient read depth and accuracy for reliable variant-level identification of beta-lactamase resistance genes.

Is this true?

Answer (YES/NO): NO